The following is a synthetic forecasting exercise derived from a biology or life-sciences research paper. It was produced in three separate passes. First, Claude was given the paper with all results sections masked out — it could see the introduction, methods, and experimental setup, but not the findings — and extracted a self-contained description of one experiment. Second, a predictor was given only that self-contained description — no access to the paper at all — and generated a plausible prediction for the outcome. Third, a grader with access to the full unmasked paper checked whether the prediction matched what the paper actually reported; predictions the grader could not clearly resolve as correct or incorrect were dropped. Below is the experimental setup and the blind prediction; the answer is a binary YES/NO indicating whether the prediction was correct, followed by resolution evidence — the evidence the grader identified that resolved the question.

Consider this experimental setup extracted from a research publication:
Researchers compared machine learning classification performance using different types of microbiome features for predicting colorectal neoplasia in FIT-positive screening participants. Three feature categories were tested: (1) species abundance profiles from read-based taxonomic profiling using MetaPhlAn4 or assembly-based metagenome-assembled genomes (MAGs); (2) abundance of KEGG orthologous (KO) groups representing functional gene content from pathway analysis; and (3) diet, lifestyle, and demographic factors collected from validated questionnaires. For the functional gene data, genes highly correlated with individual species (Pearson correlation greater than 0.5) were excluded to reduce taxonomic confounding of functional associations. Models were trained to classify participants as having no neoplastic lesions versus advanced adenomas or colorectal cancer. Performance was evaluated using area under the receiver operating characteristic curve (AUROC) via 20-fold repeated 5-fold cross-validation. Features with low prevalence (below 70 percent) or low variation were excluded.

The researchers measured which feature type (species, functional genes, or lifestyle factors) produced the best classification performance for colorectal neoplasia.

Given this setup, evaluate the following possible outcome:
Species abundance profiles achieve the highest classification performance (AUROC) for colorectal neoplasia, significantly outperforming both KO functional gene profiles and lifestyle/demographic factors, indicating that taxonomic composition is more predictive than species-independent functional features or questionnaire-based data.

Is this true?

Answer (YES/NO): NO